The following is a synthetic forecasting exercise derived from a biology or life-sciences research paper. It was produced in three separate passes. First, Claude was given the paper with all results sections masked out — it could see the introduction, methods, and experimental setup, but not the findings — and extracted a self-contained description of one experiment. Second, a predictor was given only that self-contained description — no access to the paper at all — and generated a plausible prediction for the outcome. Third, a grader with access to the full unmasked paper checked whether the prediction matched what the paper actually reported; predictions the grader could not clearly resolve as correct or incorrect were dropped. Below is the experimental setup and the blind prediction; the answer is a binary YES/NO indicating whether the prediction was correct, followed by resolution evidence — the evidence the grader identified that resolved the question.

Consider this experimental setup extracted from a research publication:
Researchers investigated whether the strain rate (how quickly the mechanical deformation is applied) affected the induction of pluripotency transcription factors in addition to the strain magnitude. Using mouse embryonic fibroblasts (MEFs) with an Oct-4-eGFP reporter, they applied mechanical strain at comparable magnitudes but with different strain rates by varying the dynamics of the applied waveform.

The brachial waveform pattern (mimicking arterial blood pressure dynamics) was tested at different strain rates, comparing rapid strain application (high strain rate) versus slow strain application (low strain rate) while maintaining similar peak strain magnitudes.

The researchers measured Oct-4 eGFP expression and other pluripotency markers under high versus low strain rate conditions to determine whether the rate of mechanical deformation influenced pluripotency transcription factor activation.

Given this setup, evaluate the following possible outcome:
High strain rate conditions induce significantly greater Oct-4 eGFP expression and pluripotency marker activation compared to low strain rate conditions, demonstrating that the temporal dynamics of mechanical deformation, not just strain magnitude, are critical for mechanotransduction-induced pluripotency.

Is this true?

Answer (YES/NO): YES